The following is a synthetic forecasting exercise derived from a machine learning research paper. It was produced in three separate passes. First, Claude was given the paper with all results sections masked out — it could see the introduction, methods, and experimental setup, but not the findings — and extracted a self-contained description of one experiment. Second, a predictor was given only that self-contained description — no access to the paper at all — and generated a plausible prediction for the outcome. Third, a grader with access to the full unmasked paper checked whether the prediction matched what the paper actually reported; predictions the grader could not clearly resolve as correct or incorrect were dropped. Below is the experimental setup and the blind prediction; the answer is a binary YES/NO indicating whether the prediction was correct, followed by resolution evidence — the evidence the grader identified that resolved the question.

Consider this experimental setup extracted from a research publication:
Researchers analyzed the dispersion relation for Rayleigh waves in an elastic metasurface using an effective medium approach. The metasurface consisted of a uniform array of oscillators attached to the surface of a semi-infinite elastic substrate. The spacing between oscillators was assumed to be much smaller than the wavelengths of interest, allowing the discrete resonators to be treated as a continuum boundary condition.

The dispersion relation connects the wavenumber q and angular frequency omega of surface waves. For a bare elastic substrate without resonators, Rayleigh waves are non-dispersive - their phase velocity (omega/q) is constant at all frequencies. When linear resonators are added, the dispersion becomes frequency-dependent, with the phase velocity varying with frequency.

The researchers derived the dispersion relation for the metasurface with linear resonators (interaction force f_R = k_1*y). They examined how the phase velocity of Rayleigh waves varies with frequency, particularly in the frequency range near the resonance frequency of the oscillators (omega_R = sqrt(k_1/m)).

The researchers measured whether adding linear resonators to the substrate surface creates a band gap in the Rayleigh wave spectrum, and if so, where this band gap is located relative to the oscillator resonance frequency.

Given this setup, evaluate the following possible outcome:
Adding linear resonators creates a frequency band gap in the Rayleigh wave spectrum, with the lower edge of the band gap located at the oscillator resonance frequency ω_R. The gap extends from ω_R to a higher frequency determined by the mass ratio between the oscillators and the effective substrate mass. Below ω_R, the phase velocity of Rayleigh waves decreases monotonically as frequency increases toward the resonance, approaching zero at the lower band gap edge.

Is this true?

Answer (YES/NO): YES